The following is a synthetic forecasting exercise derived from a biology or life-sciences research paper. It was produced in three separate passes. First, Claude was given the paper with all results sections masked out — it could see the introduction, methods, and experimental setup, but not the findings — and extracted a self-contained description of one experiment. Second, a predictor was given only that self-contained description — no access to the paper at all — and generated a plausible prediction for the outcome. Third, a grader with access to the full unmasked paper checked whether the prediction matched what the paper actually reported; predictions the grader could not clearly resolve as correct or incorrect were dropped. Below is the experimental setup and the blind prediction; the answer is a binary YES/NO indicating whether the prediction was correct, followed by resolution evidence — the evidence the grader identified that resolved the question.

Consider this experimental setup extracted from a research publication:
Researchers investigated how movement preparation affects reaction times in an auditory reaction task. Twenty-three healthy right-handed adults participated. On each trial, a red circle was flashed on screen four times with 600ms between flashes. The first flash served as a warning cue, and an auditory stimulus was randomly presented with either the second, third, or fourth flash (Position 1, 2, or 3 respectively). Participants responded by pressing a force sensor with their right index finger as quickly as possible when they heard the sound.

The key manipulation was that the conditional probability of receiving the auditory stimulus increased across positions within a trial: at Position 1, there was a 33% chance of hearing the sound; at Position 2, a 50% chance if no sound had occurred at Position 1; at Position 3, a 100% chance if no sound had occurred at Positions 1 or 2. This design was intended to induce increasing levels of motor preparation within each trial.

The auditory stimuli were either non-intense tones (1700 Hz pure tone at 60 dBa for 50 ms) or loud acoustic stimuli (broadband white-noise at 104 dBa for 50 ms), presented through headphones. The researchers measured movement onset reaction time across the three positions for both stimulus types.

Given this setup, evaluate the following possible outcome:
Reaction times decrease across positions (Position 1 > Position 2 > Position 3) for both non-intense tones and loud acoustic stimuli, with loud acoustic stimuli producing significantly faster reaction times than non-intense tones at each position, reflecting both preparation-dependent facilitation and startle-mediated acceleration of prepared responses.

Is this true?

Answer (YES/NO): NO